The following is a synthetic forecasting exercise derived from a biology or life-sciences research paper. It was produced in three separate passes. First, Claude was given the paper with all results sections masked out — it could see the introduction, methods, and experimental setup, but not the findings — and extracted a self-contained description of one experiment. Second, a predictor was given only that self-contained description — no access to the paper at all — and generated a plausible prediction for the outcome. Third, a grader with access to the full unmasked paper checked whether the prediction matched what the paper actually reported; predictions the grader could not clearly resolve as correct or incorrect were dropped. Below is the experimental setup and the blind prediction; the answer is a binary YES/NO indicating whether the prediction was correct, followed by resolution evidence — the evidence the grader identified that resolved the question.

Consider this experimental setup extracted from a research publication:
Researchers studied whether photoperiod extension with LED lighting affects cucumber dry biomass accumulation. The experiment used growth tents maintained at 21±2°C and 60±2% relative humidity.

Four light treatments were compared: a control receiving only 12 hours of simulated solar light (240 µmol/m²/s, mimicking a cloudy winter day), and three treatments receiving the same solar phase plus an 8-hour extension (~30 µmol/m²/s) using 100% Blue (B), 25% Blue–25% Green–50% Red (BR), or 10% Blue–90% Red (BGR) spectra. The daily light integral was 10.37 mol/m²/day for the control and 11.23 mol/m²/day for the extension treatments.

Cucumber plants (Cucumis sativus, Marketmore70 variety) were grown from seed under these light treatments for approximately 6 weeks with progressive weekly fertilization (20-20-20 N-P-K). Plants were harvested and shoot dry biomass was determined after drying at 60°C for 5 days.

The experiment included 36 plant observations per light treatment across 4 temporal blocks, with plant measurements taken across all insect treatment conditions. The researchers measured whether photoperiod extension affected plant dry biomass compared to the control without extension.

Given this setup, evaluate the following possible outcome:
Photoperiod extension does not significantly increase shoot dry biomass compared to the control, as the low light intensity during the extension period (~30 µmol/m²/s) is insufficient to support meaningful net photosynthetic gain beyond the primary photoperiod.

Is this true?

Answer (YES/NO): NO